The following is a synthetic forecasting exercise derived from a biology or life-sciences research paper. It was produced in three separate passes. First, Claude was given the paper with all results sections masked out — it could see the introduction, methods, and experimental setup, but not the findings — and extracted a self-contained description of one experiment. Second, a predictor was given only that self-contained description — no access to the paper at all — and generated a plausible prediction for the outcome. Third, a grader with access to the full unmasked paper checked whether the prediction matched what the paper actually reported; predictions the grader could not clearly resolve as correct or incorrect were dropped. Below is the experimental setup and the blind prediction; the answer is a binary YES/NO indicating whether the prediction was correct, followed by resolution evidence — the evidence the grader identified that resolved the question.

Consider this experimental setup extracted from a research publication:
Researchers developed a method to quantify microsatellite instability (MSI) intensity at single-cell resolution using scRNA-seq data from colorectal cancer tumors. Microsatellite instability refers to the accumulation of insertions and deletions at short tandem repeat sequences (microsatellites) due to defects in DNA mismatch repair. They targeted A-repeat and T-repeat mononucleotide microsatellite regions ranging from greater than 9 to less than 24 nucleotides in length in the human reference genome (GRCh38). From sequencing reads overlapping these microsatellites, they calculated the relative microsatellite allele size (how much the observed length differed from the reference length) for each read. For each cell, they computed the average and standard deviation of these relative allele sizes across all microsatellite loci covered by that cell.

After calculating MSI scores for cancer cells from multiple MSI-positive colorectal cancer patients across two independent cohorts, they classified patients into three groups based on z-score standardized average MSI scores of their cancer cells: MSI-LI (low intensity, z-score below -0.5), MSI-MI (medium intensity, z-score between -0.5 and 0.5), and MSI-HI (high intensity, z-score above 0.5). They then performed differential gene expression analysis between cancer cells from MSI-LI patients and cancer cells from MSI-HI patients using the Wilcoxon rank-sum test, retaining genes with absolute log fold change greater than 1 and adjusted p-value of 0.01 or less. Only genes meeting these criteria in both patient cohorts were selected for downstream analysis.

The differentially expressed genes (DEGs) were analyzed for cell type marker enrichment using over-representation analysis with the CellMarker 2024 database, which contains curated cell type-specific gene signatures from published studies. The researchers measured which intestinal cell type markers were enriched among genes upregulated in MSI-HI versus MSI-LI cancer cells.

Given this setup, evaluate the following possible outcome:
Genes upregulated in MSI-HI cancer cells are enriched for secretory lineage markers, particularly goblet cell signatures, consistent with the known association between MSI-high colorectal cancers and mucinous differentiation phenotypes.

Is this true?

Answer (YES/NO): NO